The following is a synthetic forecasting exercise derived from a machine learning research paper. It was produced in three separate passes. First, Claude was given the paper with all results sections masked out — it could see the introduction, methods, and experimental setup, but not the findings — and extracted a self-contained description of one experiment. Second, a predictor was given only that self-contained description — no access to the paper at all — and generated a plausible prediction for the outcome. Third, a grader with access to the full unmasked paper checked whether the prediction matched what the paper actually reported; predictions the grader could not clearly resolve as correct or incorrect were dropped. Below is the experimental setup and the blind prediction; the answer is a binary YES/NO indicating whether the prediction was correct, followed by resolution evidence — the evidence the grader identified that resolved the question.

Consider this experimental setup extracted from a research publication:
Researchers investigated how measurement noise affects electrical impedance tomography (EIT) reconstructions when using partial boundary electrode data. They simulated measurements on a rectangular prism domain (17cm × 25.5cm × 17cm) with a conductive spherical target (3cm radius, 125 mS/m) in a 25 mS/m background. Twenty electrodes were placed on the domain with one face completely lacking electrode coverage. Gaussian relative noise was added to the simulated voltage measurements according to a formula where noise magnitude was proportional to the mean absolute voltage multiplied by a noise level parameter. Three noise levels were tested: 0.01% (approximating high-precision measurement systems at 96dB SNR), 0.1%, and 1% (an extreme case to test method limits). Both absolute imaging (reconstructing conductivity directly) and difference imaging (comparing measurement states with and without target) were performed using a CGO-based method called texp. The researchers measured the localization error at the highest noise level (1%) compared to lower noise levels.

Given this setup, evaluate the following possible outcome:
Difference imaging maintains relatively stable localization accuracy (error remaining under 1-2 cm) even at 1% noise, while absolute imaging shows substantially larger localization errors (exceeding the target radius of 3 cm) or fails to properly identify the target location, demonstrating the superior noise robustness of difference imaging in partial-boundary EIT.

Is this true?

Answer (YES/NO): NO